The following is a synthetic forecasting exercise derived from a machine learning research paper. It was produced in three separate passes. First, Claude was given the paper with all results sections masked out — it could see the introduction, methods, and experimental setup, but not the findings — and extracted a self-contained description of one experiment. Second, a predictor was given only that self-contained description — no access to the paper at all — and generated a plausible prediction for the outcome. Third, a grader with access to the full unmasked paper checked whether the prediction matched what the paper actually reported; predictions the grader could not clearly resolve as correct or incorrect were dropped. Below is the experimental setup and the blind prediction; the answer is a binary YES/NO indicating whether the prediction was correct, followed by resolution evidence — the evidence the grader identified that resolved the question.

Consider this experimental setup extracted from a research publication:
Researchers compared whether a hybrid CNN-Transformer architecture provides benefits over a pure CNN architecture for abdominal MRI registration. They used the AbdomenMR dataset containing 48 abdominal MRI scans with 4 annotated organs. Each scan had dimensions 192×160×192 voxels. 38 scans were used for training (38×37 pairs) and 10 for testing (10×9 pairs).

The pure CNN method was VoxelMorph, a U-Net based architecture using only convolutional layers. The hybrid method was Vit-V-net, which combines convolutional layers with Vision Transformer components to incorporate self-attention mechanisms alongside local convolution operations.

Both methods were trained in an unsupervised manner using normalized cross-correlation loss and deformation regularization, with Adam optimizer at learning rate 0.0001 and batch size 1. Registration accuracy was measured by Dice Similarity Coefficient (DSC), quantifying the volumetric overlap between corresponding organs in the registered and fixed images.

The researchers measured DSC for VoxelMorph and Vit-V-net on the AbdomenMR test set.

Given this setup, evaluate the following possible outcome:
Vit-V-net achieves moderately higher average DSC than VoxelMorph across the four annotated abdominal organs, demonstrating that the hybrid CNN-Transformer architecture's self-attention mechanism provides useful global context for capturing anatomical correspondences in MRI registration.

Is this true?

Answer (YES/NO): NO